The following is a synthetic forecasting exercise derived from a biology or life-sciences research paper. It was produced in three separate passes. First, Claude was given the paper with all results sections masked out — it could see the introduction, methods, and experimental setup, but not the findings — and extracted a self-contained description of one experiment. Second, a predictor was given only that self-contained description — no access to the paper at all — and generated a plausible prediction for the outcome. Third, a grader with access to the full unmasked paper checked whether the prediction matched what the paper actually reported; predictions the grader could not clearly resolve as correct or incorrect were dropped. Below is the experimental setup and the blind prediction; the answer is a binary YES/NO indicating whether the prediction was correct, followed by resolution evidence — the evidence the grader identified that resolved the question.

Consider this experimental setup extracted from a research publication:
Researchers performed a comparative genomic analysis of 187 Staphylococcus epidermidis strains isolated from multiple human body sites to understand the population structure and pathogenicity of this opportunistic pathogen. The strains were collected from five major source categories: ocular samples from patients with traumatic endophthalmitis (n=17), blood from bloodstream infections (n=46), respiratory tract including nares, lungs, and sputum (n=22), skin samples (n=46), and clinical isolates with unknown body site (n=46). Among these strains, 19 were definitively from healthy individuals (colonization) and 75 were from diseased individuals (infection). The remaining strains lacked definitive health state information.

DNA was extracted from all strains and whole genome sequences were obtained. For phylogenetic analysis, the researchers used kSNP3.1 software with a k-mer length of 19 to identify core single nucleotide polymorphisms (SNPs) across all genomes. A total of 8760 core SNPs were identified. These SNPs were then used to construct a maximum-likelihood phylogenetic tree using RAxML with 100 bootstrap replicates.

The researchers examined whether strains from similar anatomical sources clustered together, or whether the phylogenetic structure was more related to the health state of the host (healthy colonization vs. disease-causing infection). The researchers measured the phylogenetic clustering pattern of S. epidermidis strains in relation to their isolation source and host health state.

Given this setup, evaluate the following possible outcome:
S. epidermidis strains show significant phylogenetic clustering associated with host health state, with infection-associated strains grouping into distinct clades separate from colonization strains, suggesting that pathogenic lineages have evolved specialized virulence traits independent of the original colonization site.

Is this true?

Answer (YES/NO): YES